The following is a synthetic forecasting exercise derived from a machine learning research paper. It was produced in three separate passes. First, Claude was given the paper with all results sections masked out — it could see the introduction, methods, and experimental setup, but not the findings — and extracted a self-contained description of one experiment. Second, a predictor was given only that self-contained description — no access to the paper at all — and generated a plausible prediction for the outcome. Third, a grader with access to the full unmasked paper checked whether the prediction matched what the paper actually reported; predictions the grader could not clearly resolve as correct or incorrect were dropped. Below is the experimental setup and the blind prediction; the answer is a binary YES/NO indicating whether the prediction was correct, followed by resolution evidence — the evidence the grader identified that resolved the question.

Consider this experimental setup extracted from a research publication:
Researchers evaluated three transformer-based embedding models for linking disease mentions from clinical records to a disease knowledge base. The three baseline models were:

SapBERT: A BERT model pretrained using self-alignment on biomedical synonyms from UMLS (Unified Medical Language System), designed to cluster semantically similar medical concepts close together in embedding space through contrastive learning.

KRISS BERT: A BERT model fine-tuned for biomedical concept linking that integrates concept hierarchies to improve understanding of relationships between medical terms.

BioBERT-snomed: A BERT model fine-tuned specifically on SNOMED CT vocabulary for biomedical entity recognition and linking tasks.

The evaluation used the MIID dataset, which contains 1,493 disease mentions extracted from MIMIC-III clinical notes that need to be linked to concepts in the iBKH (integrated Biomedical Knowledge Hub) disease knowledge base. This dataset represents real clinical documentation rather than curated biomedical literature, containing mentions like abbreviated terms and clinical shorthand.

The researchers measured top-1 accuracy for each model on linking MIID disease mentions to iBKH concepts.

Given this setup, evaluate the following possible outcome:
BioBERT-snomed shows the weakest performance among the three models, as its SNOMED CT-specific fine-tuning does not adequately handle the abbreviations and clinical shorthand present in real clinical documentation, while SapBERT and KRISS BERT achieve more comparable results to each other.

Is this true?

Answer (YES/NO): NO